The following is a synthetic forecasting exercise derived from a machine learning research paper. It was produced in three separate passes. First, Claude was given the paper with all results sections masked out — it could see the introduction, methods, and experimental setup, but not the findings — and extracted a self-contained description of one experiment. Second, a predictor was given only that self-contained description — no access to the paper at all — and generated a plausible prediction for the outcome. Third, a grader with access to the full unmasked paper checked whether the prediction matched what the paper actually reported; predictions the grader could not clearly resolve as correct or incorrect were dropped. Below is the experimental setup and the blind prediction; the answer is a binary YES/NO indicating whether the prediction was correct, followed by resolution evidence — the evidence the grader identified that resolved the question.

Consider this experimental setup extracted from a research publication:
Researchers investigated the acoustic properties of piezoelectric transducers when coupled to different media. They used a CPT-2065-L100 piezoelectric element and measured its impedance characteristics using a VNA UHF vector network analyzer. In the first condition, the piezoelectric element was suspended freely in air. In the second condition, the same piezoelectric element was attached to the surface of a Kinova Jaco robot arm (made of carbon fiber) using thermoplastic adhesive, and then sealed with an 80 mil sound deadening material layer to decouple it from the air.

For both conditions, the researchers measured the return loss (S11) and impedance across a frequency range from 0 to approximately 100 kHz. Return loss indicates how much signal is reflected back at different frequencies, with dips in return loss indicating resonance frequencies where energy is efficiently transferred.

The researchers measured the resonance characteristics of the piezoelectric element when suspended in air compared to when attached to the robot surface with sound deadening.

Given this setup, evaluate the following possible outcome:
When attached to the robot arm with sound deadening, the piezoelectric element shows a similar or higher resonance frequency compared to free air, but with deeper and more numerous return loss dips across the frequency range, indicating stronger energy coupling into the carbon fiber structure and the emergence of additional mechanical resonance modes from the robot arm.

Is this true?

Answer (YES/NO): NO